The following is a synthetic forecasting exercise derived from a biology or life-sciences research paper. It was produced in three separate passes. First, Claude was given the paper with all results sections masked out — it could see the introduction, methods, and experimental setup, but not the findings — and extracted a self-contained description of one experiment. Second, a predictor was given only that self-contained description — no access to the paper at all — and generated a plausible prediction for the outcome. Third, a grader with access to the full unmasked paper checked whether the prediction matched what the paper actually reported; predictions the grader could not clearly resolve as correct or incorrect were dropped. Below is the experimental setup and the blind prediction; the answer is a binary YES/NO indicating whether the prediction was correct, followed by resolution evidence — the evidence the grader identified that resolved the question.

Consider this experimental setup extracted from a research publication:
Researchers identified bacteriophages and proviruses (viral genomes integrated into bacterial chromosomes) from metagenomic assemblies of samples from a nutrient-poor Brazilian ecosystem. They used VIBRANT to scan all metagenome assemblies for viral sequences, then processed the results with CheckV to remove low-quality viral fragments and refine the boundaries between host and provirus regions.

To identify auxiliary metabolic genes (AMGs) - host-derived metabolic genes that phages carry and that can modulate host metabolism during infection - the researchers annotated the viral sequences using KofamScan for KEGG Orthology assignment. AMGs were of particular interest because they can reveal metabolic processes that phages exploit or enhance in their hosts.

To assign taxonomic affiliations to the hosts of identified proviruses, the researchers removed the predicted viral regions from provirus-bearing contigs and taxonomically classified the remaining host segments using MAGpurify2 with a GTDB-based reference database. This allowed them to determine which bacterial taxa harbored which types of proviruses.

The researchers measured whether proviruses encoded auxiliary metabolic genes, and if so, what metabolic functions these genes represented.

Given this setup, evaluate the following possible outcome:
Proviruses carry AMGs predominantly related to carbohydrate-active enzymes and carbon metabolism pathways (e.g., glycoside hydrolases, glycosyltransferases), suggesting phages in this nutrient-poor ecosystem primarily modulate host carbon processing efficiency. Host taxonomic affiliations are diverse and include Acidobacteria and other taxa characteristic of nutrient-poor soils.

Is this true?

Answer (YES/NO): NO